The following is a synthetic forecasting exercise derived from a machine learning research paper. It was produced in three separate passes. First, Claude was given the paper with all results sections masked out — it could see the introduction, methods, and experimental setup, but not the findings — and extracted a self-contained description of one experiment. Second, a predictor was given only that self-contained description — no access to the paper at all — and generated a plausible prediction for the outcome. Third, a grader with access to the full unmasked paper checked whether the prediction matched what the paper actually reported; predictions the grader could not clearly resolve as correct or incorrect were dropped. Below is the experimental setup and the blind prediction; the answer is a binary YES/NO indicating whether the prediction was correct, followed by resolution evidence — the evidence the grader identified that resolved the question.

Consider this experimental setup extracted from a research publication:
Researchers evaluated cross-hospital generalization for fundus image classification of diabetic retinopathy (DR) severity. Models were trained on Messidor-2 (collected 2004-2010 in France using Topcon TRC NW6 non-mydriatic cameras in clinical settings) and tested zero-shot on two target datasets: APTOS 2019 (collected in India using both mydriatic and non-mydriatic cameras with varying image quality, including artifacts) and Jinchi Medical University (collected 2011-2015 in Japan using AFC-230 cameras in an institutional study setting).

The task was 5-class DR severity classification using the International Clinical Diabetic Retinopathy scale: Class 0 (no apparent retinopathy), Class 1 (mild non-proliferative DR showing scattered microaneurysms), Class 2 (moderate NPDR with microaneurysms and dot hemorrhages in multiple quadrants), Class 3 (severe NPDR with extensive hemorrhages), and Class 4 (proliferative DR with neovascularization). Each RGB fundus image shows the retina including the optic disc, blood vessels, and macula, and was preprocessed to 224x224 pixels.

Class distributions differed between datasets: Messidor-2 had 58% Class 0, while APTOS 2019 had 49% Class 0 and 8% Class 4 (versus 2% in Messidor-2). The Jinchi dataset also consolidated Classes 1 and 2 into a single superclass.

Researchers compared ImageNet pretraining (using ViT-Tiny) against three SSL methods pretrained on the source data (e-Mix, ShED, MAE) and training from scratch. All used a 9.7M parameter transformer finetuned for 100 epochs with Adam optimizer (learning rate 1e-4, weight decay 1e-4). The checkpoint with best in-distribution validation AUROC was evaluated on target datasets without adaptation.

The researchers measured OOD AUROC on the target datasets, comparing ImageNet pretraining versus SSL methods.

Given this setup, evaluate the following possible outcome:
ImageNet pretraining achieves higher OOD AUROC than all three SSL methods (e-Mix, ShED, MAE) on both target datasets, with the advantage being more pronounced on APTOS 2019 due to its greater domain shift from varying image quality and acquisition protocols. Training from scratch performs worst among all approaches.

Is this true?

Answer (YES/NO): NO